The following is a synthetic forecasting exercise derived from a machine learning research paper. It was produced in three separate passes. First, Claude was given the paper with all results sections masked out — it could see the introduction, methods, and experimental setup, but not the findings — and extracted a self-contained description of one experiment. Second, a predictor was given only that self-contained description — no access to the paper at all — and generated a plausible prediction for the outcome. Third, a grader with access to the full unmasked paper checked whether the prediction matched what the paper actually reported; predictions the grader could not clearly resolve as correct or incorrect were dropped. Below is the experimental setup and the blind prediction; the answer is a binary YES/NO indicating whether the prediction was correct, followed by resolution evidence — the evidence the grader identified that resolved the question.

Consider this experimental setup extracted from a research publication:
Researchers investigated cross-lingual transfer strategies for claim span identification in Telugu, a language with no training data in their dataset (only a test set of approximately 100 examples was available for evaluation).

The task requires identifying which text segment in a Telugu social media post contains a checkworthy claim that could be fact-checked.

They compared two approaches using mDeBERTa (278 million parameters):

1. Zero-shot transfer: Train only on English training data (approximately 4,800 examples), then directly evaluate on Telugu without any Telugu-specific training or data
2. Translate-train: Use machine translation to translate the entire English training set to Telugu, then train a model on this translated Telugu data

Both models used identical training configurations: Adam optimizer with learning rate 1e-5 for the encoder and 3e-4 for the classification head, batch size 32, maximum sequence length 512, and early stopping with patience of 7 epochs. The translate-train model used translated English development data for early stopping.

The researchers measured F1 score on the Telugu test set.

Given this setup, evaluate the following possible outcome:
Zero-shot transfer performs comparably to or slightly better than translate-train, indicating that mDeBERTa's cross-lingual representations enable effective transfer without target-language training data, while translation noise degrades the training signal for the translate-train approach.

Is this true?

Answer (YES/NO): YES